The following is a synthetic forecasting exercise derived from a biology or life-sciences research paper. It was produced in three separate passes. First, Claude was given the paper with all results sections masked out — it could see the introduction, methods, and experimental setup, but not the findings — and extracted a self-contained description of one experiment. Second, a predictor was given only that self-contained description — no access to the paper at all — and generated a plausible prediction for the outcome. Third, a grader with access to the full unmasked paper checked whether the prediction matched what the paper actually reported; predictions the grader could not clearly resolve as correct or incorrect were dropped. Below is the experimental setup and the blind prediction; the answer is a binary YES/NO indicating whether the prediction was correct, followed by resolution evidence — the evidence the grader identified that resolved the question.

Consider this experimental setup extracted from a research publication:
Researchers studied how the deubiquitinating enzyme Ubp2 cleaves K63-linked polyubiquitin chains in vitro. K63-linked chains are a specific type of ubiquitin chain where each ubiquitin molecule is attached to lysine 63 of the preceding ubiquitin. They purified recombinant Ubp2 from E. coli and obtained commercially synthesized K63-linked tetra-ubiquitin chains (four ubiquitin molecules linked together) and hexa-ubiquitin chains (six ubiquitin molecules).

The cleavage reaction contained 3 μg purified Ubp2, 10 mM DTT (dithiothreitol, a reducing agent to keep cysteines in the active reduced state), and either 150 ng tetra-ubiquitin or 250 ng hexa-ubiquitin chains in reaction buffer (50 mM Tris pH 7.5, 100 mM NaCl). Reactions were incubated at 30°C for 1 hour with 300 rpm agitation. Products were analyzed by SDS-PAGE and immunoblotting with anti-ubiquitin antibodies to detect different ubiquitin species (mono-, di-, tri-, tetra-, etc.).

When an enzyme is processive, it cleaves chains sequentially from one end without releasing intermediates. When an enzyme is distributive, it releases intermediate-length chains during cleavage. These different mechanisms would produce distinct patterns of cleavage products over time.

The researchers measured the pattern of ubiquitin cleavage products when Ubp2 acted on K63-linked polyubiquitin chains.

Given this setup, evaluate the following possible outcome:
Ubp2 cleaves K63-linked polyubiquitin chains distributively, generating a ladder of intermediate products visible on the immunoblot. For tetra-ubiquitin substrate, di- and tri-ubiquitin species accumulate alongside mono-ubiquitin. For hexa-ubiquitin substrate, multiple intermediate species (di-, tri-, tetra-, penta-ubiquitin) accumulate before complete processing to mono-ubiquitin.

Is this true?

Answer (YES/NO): NO